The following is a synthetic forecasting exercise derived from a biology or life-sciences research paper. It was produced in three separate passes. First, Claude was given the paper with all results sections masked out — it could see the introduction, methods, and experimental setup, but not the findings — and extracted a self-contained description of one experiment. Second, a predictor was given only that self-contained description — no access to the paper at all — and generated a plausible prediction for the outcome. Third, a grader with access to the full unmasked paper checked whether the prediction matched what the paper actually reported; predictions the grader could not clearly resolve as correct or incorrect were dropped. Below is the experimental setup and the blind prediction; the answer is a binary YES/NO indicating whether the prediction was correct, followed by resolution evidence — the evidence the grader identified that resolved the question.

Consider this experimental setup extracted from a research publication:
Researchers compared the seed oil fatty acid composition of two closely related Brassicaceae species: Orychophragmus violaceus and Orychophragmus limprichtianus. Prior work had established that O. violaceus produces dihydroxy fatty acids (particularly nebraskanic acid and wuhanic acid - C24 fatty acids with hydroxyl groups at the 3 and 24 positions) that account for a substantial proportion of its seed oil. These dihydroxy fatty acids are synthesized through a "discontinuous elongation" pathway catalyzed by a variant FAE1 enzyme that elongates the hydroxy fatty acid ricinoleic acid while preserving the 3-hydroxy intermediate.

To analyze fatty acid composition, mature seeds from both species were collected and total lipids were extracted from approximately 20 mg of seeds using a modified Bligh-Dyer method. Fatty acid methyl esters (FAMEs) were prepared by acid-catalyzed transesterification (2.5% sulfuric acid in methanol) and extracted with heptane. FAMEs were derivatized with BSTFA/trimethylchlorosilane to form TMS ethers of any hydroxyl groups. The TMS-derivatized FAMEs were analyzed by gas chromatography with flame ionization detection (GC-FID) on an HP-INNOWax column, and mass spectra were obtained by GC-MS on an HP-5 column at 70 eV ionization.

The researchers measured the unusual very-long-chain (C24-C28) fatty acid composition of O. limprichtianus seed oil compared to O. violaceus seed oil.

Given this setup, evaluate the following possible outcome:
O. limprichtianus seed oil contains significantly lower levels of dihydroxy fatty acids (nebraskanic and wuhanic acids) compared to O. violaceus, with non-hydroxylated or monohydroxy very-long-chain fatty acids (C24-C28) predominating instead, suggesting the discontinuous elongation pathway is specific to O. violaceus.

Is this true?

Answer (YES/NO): NO